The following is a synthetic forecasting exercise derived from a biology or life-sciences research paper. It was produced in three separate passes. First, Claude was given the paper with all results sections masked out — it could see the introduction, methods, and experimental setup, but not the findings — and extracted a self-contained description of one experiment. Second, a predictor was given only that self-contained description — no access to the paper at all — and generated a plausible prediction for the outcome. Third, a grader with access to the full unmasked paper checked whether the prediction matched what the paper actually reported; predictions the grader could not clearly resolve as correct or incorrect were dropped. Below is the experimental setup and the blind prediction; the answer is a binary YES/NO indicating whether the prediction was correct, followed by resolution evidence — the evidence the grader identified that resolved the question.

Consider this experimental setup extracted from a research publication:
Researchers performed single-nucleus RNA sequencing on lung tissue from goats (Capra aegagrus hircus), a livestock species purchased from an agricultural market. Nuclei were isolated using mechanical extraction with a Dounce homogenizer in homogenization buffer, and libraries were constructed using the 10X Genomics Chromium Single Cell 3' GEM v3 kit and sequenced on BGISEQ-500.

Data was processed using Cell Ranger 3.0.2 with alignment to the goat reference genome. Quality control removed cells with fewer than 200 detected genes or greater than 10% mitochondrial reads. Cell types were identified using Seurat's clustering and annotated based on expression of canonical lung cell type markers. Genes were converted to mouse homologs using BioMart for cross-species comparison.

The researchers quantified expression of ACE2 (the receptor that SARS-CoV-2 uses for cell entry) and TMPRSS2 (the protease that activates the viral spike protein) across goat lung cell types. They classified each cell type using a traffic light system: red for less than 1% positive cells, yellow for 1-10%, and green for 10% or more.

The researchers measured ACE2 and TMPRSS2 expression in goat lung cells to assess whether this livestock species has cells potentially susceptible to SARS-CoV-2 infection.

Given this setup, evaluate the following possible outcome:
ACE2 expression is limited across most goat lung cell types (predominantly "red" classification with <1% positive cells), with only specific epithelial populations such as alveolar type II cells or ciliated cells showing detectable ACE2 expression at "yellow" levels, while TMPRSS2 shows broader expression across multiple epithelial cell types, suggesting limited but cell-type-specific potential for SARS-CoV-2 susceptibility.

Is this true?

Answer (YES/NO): NO